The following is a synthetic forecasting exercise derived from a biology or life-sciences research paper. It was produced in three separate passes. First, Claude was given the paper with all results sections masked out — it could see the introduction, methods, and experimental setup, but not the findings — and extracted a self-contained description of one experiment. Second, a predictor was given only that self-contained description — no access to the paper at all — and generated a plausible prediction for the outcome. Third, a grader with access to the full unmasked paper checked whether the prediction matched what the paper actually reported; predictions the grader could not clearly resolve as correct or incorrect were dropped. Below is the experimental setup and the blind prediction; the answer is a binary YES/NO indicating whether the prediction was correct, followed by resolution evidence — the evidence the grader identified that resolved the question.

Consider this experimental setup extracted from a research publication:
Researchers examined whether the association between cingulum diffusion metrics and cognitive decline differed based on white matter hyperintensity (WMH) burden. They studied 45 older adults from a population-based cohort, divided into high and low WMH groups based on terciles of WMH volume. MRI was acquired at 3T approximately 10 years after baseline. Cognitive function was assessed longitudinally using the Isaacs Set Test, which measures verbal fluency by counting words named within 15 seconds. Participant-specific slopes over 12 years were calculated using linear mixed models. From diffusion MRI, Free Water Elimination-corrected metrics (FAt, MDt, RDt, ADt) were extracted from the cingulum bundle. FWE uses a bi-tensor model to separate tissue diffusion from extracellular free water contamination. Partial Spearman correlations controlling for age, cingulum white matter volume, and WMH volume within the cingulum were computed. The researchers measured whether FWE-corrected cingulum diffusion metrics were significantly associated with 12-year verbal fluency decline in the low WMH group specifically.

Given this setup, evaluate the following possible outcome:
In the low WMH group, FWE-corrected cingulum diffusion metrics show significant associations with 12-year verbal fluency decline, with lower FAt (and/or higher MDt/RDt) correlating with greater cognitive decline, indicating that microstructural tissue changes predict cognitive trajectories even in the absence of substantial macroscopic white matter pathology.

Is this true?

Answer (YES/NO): NO